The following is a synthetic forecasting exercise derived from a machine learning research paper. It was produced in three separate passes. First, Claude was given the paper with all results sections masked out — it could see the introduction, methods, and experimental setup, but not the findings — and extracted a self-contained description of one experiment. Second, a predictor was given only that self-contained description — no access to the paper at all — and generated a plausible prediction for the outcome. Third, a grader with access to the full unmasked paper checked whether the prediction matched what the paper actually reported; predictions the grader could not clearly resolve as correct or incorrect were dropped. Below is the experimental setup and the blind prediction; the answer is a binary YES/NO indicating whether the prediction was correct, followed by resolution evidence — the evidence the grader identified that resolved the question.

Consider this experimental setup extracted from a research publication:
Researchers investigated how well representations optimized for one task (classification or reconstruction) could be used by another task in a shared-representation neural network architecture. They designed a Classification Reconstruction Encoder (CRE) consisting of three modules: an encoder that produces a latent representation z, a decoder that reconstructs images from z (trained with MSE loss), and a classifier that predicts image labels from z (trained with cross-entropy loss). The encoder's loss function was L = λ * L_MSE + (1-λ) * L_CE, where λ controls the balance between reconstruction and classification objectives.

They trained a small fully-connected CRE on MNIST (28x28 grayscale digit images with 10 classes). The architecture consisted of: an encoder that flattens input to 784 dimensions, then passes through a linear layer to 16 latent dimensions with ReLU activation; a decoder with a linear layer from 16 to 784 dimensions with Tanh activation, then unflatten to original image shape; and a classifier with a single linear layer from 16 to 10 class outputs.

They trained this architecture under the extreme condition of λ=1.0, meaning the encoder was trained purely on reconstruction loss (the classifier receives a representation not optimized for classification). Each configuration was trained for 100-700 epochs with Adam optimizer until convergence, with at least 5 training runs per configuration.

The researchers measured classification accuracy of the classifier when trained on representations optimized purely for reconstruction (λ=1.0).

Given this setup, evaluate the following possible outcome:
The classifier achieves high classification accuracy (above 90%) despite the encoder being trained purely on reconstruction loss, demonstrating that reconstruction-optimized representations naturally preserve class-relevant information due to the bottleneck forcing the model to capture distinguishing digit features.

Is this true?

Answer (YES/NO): NO